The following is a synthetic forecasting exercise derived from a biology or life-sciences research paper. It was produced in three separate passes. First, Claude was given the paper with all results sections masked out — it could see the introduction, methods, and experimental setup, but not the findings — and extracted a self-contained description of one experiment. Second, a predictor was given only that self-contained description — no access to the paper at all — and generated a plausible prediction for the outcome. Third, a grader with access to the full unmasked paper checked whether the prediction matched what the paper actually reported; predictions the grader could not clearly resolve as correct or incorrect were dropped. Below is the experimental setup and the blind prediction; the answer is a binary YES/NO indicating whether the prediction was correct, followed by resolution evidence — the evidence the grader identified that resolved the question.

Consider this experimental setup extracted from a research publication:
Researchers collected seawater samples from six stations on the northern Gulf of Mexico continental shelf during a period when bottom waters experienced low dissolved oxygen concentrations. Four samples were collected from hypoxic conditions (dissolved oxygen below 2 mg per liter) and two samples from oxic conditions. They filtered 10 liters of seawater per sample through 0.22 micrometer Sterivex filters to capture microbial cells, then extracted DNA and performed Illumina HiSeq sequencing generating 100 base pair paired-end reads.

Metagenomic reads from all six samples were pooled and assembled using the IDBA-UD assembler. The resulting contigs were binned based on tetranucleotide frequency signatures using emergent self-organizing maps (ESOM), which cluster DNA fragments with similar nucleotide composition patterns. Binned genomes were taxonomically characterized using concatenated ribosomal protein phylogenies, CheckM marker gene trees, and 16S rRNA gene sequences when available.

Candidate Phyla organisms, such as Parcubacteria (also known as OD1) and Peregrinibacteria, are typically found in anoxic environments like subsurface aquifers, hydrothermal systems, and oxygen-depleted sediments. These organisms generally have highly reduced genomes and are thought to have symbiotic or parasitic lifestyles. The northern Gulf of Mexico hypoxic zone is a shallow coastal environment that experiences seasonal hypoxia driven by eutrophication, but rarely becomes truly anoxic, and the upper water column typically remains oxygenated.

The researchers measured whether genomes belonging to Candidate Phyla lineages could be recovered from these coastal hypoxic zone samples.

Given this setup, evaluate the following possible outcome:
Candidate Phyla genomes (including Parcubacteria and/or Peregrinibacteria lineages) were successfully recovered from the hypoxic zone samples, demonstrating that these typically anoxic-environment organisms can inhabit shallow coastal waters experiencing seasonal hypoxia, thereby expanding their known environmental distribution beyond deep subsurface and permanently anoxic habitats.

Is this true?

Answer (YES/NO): YES